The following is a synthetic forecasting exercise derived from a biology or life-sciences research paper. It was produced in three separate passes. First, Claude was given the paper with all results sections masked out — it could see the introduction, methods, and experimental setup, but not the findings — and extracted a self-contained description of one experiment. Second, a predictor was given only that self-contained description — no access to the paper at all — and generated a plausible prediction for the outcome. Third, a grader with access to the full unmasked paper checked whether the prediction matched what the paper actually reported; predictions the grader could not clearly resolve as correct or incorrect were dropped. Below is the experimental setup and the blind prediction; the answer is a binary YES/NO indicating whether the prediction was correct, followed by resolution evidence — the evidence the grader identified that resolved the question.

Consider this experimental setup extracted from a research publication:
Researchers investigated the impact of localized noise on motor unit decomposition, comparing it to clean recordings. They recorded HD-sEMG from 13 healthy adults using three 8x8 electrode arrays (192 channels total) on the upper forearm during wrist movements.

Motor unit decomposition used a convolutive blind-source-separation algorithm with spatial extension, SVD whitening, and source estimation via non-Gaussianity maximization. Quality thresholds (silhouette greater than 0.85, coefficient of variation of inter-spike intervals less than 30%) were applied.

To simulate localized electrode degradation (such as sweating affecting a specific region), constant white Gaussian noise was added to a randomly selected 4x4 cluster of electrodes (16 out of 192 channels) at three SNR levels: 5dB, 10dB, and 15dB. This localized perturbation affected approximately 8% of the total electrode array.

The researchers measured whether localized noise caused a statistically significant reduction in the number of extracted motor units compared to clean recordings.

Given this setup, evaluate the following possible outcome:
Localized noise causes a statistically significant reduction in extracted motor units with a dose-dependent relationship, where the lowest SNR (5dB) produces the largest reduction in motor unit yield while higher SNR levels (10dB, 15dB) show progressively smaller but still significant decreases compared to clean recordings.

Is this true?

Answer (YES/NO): NO